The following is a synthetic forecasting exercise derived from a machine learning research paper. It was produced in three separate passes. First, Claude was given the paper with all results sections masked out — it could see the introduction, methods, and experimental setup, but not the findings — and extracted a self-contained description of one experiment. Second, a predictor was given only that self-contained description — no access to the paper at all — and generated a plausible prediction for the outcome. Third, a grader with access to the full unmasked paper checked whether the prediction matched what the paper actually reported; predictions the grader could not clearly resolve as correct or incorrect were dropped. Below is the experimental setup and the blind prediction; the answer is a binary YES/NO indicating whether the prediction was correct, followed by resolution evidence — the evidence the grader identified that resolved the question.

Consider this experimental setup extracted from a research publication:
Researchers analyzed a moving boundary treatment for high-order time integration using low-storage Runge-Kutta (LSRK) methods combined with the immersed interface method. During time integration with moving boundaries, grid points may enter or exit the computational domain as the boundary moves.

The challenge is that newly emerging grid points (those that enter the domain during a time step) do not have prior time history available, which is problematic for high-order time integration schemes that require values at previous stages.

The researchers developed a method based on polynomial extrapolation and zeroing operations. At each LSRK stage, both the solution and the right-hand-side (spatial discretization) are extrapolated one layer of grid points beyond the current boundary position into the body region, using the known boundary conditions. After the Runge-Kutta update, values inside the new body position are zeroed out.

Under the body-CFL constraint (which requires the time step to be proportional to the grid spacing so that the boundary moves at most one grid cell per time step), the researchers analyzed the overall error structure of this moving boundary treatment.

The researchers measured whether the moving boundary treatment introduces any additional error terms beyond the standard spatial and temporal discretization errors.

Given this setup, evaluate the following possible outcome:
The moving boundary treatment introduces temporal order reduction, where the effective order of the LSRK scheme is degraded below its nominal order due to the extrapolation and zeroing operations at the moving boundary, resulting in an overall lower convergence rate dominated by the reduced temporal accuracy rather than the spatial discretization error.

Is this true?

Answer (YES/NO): NO